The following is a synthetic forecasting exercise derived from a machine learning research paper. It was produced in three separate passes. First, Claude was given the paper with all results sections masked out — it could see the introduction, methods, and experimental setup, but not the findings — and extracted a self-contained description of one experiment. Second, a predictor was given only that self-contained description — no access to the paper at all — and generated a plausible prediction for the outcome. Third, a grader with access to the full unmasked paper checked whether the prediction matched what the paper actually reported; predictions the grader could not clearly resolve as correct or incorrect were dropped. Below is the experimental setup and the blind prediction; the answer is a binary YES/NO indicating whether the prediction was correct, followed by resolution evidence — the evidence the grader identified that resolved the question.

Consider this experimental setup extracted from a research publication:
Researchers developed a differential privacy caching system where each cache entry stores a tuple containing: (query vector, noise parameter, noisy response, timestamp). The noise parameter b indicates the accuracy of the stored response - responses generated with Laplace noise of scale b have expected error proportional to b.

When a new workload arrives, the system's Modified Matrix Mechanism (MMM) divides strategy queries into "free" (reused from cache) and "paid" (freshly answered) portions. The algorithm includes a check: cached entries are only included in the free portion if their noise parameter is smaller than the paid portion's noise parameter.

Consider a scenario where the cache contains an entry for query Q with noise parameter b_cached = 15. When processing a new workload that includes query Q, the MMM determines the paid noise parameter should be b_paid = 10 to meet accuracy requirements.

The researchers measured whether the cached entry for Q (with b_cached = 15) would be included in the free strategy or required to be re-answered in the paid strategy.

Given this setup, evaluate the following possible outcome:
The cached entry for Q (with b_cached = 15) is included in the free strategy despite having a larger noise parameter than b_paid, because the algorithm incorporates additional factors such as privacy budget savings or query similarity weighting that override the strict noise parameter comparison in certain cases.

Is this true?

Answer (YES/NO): NO